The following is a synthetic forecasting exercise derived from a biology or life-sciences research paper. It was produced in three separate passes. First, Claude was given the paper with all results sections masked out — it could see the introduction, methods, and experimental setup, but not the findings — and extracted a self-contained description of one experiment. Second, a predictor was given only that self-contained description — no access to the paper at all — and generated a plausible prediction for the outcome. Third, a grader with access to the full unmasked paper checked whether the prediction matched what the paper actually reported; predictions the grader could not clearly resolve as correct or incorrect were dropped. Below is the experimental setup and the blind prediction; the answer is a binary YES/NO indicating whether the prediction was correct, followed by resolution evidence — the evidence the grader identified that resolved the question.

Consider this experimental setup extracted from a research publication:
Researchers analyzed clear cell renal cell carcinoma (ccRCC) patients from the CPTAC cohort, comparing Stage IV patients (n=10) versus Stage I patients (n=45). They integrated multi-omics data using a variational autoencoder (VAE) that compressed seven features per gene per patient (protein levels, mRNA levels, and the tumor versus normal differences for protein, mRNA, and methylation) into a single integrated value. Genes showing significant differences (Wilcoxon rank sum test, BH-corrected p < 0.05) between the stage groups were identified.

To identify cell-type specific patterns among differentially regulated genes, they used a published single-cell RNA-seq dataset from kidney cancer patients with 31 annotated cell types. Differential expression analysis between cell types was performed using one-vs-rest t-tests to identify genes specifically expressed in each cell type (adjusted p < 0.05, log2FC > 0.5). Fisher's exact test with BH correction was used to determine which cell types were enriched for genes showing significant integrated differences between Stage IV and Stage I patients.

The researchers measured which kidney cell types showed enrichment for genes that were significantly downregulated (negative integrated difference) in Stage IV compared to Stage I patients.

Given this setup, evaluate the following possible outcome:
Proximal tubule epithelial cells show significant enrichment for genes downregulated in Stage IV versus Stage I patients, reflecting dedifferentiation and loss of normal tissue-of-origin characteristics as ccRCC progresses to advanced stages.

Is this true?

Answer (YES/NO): NO